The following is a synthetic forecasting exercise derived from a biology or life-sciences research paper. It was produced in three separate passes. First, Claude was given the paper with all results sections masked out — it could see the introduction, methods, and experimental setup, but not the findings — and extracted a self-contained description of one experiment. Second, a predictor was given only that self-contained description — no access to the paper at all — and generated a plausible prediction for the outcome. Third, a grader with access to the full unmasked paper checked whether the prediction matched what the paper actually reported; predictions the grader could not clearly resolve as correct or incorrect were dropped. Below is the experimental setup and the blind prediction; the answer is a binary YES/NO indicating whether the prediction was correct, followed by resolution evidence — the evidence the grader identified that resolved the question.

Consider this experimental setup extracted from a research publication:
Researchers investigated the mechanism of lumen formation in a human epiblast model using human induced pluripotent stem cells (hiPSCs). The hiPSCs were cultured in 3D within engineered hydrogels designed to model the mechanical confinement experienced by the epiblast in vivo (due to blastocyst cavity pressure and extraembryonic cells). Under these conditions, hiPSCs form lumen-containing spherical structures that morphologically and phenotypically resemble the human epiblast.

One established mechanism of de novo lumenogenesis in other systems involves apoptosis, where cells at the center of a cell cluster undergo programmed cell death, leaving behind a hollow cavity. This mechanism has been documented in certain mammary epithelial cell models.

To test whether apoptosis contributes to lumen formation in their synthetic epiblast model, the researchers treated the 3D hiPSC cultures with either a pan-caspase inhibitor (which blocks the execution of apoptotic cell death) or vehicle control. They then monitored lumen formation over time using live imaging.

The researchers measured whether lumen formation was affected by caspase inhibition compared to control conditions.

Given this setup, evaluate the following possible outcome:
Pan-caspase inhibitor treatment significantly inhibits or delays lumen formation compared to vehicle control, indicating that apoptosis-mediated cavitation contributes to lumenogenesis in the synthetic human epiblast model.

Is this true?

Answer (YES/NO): NO